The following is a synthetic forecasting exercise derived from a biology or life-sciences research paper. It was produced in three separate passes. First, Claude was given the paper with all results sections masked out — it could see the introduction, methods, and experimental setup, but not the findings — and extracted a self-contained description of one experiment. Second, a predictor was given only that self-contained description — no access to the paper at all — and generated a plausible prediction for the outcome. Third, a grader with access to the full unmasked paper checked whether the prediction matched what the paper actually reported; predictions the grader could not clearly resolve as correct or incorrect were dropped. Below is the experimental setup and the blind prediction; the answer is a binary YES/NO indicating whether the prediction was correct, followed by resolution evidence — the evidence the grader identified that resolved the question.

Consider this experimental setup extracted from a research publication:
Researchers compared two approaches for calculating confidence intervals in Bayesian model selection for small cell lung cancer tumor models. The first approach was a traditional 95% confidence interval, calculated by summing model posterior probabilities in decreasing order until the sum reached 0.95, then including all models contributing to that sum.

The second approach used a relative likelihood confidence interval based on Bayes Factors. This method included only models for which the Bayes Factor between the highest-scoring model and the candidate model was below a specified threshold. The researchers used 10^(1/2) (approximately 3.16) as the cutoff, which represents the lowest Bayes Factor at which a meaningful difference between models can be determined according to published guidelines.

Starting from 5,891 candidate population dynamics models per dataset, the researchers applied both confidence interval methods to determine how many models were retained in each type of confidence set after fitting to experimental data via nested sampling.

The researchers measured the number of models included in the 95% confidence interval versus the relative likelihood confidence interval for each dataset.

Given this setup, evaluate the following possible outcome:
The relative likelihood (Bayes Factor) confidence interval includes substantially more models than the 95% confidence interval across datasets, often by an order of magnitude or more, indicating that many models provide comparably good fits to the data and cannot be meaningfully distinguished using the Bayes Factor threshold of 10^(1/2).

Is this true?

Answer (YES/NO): NO